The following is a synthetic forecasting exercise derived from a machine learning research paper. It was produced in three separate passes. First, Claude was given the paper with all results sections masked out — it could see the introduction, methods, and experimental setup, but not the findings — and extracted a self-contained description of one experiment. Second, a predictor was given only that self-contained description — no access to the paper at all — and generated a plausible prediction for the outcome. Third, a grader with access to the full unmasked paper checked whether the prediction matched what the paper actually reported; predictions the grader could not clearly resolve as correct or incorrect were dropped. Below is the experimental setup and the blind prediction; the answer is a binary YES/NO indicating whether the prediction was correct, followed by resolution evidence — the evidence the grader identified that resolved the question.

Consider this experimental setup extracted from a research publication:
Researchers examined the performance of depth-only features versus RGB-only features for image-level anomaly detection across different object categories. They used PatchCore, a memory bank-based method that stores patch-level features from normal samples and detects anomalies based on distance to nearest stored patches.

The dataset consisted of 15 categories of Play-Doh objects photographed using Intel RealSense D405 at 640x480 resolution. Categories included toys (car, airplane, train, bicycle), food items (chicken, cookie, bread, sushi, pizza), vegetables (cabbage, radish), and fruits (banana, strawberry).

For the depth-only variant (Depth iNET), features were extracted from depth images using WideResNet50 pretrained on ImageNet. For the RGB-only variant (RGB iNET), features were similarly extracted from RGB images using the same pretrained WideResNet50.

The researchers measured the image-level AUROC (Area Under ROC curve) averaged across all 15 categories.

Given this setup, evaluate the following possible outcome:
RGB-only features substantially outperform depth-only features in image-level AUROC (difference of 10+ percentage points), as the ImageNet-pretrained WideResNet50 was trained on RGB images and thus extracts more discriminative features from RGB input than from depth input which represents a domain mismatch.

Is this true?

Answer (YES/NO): YES